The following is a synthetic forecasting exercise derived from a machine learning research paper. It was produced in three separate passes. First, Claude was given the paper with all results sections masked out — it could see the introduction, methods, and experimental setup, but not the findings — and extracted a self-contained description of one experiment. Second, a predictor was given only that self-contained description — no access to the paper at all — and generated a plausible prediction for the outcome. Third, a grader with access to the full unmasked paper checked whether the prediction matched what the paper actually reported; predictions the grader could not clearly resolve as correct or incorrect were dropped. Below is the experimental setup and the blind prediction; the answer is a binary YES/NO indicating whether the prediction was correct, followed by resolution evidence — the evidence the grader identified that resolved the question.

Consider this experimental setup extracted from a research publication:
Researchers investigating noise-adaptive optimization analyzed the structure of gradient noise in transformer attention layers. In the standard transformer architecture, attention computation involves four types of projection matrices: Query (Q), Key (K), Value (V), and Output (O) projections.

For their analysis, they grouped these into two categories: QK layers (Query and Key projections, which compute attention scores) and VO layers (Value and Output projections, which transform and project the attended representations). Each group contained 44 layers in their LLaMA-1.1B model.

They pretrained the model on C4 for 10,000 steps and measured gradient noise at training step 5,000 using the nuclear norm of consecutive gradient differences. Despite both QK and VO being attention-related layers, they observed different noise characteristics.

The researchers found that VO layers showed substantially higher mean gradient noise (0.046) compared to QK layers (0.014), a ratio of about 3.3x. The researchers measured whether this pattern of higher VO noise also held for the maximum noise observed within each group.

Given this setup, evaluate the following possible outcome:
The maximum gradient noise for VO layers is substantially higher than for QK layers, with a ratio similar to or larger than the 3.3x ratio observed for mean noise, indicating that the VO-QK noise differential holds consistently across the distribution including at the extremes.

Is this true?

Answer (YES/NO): YES